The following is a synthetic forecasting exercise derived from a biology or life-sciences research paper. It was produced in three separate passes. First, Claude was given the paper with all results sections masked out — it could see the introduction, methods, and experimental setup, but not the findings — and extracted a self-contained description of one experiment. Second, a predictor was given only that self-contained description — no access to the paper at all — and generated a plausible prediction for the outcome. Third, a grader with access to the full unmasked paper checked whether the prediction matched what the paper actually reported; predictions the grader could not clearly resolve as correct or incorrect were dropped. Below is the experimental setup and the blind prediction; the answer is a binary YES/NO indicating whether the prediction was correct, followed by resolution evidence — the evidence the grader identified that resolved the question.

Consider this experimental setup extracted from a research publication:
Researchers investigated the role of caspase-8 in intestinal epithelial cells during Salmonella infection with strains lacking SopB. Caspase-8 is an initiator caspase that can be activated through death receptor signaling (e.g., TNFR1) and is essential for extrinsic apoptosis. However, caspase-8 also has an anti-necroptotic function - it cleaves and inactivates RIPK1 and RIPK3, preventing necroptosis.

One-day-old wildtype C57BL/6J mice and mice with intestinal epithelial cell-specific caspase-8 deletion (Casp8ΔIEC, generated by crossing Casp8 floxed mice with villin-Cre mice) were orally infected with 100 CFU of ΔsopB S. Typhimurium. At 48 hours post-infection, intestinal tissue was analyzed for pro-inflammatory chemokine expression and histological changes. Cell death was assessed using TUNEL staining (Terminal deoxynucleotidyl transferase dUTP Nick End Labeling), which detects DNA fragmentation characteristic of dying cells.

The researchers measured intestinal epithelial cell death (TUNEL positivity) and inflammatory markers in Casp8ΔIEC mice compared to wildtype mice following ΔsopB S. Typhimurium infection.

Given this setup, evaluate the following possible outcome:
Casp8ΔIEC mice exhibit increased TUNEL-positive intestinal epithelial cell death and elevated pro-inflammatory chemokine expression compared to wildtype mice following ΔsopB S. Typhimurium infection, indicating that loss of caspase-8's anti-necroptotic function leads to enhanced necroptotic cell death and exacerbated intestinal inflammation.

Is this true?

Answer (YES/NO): NO